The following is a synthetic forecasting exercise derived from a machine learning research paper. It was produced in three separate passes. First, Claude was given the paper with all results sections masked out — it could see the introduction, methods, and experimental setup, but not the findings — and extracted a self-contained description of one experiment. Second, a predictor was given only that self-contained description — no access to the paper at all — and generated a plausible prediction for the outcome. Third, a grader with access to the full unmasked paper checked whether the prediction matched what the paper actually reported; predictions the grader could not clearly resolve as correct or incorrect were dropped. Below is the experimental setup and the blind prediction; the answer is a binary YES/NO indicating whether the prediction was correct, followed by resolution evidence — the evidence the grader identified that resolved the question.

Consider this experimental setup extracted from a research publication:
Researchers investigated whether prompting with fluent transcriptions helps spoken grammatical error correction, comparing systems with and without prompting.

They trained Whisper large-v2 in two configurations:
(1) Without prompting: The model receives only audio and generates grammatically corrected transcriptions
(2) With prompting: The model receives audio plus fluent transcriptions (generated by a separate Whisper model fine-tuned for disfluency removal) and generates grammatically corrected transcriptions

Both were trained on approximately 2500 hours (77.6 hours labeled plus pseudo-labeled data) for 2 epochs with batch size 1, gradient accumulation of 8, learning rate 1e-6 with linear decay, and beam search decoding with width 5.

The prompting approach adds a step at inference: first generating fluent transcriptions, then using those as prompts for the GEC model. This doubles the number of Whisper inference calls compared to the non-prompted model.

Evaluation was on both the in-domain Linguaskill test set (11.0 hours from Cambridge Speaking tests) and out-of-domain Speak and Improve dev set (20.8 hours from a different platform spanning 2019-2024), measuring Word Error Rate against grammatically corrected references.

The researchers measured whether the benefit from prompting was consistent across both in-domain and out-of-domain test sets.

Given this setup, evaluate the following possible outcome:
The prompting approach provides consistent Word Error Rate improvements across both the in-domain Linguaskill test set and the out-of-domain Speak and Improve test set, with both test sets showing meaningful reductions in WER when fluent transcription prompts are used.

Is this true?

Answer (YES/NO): YES